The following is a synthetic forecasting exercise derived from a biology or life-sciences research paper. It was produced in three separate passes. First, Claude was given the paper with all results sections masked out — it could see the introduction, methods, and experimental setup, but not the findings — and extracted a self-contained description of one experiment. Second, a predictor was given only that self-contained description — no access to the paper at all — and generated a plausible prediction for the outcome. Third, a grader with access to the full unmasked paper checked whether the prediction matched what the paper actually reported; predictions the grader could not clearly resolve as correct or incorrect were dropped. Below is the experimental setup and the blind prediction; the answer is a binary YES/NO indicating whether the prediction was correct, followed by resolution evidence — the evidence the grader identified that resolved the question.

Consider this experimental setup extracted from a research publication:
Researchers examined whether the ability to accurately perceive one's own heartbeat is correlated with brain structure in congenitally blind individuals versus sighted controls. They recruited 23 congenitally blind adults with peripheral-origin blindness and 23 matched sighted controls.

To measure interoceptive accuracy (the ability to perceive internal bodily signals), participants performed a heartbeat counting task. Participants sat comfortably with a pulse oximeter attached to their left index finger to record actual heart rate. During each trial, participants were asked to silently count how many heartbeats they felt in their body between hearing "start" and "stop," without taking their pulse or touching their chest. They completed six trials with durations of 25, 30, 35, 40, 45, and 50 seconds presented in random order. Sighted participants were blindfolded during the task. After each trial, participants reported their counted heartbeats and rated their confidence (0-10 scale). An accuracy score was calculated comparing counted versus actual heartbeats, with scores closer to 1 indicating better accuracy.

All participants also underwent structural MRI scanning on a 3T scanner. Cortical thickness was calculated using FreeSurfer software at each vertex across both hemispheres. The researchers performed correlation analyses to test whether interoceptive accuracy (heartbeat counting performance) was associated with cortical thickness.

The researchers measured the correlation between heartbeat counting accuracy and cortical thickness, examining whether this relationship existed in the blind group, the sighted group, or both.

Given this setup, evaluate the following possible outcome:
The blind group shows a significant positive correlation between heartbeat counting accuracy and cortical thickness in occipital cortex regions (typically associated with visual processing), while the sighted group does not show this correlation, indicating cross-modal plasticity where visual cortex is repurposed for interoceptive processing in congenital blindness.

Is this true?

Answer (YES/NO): YES